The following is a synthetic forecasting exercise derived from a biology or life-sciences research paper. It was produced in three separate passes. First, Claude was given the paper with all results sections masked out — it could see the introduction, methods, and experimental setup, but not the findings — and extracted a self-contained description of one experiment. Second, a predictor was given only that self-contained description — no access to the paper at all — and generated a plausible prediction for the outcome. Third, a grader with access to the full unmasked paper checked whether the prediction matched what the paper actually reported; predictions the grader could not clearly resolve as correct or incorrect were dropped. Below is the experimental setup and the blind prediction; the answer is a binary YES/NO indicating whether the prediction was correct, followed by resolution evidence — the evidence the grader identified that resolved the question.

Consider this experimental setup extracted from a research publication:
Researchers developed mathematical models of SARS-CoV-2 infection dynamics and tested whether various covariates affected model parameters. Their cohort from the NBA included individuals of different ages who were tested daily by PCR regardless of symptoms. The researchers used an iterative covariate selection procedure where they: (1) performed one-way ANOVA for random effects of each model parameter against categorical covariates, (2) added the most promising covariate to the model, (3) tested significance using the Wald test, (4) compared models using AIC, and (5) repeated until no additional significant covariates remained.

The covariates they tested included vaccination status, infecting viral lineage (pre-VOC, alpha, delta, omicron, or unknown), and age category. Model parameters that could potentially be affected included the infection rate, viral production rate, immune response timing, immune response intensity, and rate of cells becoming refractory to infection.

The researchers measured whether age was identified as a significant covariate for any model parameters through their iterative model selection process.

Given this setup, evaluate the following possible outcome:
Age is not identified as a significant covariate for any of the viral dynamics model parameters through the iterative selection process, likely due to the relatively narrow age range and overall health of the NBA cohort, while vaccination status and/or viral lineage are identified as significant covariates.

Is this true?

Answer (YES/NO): YES